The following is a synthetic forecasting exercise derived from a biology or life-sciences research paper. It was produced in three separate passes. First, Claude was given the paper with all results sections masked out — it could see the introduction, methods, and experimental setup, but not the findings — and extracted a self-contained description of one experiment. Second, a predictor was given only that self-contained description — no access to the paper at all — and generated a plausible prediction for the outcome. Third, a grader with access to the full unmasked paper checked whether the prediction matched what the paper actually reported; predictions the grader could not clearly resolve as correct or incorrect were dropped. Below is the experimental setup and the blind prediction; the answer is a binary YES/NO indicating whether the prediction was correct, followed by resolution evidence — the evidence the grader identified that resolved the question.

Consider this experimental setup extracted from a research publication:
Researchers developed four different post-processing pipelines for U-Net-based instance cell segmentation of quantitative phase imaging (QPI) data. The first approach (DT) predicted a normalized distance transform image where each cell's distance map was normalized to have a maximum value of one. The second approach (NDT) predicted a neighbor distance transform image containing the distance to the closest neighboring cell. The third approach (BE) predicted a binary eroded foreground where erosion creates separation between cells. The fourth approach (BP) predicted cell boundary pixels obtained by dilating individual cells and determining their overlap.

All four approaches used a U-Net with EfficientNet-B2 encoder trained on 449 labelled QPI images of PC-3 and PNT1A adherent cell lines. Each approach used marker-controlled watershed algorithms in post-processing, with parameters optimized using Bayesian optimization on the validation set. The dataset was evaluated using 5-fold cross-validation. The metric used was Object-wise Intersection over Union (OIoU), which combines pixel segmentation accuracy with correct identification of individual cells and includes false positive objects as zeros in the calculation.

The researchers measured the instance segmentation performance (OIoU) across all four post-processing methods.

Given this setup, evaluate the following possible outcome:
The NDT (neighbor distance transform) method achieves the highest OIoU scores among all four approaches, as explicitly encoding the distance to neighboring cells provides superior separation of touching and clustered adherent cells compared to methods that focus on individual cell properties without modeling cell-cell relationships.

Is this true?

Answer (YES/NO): NO